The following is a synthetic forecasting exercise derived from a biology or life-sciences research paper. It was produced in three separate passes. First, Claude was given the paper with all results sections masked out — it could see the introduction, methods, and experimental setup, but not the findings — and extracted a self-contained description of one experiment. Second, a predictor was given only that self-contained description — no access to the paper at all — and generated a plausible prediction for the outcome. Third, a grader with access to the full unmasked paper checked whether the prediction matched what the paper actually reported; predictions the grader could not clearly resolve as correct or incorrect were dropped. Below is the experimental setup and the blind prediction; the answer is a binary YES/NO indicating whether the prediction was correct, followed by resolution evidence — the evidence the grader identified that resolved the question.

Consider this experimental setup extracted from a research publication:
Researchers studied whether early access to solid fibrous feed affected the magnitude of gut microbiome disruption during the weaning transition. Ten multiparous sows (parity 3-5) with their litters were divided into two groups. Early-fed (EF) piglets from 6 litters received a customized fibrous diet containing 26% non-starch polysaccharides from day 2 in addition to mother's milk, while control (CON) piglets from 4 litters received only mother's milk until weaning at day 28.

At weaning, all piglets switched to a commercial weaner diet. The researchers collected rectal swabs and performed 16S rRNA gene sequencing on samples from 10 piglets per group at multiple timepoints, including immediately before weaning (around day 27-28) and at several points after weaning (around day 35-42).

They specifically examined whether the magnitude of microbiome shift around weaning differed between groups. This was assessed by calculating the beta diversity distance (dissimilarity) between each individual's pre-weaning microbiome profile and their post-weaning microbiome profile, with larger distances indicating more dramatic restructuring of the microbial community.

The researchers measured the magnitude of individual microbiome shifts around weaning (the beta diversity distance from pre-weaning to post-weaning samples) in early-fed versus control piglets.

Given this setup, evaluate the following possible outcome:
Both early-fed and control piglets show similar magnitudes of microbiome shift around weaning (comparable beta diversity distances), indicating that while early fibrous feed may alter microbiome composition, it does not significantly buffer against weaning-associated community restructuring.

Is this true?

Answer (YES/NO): NO